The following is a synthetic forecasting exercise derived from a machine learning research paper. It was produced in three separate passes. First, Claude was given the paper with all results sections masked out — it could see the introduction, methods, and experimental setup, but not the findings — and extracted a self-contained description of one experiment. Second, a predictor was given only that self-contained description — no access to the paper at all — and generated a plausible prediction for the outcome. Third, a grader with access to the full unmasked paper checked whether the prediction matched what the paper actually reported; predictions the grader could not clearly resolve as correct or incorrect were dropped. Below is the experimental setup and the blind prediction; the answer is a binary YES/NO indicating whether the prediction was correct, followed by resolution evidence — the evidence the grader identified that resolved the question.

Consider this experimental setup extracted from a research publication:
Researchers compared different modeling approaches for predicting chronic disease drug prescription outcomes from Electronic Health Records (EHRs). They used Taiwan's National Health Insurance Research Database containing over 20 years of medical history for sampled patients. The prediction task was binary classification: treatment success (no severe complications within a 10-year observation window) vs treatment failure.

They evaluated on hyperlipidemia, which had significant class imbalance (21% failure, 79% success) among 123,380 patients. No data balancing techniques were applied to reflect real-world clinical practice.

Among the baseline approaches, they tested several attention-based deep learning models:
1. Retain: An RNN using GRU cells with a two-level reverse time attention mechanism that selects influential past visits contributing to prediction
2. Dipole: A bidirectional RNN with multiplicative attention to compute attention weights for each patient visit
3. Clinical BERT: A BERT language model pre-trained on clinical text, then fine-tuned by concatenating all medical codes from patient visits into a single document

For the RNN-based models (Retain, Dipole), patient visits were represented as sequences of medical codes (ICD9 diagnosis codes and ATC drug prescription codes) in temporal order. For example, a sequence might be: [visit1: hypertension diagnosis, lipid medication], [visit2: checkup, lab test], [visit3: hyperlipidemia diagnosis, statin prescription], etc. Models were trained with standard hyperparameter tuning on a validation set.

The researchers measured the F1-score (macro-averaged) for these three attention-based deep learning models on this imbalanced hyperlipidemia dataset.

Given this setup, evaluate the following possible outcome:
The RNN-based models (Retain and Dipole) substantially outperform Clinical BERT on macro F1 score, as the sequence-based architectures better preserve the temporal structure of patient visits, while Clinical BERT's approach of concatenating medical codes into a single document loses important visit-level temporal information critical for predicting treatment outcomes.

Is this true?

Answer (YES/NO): NO